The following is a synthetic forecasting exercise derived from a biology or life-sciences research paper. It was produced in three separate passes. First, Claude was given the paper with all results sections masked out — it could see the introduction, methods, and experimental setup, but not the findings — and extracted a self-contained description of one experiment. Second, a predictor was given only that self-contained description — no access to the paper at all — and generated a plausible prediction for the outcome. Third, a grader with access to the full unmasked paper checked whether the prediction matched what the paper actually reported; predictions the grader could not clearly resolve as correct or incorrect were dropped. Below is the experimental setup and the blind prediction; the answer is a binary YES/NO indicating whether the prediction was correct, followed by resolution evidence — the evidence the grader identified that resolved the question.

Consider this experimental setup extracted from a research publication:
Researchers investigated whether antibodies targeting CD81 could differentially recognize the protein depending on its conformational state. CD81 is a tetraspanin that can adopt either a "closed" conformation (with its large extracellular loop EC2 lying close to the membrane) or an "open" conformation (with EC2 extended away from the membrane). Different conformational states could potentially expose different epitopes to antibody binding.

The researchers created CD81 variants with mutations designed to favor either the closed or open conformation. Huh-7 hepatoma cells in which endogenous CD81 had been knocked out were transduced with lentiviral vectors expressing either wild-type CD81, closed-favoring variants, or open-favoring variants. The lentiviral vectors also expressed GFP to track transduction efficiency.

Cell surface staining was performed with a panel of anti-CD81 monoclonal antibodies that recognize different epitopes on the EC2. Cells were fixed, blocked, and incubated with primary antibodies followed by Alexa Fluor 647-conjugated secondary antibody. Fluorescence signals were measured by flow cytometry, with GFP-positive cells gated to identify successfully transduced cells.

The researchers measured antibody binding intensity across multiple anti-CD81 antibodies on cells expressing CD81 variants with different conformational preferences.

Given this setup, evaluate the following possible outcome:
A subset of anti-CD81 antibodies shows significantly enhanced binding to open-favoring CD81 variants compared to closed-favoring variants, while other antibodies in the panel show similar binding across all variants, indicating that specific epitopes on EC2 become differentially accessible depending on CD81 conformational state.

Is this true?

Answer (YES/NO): NO